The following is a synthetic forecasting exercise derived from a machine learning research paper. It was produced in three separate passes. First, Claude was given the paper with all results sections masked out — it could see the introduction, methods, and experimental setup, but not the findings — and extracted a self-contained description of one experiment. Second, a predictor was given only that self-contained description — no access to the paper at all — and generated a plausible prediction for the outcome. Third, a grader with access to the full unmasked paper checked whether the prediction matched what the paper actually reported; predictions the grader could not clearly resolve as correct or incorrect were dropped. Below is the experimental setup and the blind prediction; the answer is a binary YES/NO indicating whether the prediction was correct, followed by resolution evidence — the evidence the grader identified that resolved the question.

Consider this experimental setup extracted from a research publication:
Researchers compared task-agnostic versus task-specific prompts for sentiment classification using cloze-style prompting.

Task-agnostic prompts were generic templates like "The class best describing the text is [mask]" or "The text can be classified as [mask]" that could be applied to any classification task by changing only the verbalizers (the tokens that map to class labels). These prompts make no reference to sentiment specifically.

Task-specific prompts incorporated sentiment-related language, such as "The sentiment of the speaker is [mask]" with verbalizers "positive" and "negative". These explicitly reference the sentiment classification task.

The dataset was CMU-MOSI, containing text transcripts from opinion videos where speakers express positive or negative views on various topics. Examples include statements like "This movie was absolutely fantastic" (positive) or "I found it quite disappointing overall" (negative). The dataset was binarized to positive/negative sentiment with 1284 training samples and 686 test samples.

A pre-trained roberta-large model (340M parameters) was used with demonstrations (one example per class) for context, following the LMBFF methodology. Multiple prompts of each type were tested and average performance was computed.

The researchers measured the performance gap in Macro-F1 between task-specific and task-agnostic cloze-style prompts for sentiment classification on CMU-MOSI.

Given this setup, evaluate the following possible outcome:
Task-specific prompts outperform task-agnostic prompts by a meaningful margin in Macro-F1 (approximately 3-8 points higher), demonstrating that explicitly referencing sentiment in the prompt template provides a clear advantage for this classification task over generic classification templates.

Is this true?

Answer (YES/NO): NO